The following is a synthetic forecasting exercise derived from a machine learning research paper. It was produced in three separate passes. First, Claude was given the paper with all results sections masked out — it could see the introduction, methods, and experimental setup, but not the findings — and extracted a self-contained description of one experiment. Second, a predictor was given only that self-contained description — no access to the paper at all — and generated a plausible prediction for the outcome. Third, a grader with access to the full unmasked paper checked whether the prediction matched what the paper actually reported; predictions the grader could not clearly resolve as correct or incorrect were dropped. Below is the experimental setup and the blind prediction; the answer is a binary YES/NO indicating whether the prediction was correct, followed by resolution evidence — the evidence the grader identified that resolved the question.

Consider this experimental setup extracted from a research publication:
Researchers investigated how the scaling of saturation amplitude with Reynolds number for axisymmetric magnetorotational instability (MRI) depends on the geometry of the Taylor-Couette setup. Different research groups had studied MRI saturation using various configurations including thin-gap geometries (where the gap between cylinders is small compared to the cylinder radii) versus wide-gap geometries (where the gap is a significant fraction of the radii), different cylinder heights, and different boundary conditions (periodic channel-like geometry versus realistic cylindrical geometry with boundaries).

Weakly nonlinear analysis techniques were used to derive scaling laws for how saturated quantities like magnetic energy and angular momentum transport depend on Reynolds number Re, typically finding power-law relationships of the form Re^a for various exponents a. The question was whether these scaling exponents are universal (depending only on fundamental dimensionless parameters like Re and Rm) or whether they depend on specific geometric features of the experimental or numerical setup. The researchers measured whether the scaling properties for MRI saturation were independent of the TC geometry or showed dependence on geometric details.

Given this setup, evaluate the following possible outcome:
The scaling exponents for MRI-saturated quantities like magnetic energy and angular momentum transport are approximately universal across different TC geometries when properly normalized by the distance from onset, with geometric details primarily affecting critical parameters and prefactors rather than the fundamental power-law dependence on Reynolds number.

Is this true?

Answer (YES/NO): NO